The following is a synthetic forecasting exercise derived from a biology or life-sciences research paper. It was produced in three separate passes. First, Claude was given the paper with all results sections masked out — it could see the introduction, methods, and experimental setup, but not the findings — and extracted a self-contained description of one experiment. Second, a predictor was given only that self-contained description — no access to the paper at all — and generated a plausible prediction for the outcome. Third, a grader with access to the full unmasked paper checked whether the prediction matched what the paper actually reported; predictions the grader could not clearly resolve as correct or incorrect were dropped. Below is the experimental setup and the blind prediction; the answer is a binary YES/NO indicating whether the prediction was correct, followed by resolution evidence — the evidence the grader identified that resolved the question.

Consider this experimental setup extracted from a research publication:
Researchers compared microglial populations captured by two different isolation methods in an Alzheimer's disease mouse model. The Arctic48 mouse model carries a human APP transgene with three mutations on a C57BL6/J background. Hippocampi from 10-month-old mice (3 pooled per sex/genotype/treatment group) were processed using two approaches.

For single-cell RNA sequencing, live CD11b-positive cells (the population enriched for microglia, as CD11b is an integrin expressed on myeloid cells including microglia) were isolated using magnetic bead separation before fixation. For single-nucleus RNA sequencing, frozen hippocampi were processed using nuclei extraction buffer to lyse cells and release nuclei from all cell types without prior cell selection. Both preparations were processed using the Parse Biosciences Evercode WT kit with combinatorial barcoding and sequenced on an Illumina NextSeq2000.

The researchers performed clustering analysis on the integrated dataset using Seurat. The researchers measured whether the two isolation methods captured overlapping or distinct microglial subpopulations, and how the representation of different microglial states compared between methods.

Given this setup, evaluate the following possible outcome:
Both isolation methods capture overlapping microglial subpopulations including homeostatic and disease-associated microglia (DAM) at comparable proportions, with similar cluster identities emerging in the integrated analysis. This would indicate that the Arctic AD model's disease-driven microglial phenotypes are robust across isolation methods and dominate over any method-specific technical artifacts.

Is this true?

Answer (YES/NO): NO